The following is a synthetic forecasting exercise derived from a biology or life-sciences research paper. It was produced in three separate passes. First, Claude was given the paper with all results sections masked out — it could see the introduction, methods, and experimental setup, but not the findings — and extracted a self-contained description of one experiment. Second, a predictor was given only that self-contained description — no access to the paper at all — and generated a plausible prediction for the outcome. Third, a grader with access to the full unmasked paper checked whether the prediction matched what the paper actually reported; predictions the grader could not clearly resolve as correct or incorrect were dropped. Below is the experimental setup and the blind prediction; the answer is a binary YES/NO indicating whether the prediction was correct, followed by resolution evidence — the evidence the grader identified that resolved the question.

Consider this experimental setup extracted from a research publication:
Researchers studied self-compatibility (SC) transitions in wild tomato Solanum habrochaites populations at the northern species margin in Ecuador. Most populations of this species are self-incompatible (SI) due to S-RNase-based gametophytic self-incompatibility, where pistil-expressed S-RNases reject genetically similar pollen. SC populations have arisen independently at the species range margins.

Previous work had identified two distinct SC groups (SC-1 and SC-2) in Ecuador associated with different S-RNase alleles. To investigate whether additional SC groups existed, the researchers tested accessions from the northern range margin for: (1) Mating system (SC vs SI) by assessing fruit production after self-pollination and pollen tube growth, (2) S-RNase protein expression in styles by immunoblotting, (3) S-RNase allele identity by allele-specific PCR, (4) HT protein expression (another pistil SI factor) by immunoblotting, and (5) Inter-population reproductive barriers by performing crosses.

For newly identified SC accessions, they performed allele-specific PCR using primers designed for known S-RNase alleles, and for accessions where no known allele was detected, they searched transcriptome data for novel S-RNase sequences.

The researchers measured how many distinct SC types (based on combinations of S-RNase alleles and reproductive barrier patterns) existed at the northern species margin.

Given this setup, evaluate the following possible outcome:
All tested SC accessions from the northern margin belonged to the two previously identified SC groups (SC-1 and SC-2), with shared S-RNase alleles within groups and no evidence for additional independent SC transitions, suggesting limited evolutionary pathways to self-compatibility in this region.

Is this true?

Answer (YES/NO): NO